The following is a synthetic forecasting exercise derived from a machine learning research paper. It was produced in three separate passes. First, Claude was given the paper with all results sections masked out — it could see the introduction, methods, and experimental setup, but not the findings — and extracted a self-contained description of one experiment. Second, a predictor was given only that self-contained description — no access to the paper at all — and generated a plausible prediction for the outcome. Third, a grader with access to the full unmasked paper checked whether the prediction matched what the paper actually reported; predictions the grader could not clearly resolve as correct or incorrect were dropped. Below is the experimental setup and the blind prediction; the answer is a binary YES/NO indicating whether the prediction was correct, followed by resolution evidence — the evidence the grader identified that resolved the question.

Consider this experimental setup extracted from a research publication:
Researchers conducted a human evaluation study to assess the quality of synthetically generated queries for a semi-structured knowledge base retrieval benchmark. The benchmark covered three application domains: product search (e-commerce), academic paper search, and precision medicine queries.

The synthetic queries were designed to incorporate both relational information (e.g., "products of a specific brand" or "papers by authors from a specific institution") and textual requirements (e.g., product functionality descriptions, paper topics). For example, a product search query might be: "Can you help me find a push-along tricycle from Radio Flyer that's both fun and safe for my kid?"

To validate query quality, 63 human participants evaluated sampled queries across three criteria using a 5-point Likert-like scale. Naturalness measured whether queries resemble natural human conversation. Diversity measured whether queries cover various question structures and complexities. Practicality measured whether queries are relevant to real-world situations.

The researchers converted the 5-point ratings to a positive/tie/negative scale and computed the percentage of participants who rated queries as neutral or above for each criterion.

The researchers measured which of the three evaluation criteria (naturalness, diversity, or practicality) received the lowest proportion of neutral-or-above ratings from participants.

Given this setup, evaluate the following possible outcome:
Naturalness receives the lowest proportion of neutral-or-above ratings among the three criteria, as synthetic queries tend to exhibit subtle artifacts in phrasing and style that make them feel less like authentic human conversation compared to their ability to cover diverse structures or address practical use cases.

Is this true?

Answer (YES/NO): NO